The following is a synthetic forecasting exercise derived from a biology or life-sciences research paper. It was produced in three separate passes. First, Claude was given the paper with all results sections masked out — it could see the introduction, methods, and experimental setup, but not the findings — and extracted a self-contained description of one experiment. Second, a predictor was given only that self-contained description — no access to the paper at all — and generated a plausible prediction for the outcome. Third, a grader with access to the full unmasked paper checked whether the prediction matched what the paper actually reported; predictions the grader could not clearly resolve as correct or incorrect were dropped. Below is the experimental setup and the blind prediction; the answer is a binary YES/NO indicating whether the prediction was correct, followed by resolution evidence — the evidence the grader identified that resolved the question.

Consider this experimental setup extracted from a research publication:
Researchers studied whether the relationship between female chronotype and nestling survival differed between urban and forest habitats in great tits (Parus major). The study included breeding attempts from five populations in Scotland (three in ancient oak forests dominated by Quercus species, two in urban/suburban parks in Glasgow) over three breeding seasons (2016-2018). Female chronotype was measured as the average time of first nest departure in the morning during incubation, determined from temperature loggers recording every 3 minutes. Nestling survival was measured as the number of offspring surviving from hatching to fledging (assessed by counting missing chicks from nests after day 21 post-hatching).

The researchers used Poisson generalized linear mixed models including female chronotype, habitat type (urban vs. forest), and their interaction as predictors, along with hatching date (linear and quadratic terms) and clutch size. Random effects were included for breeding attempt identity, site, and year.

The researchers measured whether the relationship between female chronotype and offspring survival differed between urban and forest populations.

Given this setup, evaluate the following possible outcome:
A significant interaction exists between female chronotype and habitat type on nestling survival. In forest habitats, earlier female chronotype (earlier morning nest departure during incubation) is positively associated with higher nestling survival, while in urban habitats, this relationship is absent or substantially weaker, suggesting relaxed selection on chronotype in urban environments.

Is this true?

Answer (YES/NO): NO